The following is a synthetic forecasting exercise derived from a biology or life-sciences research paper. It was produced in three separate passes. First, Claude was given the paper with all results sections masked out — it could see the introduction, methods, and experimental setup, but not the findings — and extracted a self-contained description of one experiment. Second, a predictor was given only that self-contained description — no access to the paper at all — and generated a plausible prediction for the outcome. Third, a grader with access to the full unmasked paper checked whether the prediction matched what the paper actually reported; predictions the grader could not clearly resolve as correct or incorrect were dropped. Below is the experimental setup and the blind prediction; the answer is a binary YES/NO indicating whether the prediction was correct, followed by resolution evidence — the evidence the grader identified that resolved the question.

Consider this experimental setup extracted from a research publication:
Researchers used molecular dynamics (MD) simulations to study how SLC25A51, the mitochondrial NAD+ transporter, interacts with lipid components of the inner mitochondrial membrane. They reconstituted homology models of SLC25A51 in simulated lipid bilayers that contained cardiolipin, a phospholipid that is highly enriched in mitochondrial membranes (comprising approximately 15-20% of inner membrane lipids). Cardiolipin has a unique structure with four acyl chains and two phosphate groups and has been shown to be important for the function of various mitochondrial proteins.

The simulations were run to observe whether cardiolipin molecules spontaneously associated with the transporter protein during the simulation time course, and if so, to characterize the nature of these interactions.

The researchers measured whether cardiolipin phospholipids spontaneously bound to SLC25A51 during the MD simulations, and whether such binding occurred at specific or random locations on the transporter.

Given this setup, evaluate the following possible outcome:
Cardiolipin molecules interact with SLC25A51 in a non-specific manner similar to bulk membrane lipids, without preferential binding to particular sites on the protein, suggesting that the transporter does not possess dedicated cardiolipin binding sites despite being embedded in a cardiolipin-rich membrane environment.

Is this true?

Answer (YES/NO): NO